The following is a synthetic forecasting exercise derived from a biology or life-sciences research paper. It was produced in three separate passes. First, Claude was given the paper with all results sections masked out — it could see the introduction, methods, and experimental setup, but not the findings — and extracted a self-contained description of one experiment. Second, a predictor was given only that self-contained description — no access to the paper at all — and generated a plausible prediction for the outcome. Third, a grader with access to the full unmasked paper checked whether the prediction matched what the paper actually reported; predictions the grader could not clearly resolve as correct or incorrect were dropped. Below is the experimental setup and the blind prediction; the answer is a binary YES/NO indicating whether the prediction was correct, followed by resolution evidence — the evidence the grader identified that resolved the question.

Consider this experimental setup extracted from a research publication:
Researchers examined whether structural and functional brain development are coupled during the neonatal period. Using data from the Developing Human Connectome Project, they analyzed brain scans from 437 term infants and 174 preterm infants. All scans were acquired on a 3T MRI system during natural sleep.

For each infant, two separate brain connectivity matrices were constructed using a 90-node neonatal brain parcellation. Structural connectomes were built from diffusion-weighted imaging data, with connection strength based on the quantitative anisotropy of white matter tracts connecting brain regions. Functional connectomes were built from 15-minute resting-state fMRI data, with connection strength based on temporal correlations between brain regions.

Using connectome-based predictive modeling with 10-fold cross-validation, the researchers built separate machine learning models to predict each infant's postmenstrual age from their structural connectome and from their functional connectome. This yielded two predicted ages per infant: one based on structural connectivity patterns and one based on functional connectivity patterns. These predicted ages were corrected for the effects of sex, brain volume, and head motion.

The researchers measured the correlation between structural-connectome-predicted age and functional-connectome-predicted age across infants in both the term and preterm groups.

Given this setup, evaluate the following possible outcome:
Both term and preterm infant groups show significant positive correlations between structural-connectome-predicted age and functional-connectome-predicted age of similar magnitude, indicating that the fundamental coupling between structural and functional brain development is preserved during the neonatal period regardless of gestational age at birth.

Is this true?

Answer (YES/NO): NO